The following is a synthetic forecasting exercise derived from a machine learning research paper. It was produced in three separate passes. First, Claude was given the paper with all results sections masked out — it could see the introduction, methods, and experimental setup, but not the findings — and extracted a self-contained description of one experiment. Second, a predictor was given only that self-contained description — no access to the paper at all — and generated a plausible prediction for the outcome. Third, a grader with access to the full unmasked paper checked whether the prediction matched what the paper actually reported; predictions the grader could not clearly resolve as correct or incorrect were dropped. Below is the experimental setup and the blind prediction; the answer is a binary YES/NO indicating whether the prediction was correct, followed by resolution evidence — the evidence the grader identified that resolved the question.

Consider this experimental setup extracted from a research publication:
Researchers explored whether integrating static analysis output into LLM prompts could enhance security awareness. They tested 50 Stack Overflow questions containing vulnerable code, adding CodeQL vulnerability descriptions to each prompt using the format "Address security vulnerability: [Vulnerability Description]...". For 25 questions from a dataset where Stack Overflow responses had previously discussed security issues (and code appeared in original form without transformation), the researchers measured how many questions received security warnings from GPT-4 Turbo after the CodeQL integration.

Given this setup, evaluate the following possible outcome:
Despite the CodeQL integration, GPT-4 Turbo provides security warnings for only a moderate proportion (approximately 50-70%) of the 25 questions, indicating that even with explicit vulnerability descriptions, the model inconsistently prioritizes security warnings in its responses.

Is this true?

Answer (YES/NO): NO